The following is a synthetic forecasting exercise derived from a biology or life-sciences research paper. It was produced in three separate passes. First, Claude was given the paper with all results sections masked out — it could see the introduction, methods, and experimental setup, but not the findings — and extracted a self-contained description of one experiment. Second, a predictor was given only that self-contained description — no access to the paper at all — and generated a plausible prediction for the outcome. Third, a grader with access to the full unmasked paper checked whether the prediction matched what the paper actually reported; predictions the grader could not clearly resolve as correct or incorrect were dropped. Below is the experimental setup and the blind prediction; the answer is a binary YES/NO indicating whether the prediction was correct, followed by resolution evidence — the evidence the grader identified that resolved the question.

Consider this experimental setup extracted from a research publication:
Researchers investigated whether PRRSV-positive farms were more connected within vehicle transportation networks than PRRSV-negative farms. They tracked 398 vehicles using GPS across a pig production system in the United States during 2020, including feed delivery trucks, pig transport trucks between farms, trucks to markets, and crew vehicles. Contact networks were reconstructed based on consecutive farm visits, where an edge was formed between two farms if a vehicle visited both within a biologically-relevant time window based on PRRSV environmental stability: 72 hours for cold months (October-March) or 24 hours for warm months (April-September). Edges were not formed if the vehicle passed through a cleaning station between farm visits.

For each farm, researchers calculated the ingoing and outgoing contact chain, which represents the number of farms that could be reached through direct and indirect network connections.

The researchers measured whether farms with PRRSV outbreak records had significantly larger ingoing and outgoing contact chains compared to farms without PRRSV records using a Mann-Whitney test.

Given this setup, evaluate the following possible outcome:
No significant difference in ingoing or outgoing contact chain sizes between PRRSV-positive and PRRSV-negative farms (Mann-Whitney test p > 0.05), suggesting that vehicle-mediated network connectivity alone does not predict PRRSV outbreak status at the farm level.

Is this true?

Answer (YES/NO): NO